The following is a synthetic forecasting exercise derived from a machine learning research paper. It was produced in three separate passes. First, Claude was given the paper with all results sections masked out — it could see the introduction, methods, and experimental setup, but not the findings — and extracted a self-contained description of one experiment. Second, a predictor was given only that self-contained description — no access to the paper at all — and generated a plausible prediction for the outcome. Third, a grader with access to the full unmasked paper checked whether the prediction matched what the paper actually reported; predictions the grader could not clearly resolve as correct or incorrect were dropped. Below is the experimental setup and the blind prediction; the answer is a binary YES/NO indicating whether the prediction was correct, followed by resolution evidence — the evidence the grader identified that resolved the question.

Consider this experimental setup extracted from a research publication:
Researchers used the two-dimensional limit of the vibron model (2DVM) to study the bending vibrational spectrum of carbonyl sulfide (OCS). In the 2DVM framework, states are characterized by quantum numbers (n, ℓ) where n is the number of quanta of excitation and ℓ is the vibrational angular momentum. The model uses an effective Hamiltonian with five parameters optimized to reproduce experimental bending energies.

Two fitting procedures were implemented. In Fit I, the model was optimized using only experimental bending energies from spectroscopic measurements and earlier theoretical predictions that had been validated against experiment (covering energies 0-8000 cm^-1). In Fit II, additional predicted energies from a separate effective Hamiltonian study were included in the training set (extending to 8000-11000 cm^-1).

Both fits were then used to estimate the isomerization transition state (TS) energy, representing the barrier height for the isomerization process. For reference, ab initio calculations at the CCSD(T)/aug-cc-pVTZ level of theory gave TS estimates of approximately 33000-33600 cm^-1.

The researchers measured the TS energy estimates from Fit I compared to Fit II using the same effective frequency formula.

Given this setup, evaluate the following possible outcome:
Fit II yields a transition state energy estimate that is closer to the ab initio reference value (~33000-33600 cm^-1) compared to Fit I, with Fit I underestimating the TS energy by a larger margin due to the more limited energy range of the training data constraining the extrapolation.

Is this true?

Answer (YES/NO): NO